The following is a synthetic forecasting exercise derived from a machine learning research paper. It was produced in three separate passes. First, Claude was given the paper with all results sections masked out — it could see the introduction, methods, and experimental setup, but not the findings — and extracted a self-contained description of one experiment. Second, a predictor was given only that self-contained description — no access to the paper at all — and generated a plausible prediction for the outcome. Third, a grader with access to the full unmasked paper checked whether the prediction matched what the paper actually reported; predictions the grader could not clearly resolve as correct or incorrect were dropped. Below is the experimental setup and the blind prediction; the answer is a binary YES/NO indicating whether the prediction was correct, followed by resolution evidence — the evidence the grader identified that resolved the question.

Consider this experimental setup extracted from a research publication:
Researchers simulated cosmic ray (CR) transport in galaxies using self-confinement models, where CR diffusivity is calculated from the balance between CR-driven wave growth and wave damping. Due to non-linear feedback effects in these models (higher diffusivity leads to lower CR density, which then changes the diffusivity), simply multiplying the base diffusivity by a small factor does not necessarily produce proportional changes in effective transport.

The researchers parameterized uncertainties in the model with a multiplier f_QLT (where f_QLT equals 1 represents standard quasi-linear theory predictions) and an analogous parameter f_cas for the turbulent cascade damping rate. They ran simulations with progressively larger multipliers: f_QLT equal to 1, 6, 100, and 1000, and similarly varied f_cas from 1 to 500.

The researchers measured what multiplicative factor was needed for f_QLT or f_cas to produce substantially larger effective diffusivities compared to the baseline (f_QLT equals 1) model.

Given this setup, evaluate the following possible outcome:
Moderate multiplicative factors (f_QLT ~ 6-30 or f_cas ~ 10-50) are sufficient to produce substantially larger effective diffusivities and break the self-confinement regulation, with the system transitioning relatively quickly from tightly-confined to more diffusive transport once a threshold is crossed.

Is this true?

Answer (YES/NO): NO